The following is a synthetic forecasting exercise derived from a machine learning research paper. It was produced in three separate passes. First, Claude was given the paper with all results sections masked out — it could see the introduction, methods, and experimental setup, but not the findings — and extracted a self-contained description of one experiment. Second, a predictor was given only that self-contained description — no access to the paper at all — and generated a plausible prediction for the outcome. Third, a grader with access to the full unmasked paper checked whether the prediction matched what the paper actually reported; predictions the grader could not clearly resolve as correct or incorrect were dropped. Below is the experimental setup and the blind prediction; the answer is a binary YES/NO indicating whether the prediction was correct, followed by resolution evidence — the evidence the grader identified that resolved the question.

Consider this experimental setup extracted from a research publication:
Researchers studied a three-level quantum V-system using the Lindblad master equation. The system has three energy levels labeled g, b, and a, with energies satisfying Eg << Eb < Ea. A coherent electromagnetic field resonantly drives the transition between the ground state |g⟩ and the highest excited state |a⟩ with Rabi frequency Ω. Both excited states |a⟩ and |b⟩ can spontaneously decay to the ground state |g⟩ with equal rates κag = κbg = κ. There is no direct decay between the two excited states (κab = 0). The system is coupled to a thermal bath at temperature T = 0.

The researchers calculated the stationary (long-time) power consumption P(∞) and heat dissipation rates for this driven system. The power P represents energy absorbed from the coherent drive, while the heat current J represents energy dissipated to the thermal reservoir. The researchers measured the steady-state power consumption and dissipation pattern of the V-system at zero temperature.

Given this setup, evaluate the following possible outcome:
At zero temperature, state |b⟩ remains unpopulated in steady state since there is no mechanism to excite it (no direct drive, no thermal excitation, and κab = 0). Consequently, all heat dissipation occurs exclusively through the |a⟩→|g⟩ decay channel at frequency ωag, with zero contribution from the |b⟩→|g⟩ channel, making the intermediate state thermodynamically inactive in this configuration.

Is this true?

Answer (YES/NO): YES